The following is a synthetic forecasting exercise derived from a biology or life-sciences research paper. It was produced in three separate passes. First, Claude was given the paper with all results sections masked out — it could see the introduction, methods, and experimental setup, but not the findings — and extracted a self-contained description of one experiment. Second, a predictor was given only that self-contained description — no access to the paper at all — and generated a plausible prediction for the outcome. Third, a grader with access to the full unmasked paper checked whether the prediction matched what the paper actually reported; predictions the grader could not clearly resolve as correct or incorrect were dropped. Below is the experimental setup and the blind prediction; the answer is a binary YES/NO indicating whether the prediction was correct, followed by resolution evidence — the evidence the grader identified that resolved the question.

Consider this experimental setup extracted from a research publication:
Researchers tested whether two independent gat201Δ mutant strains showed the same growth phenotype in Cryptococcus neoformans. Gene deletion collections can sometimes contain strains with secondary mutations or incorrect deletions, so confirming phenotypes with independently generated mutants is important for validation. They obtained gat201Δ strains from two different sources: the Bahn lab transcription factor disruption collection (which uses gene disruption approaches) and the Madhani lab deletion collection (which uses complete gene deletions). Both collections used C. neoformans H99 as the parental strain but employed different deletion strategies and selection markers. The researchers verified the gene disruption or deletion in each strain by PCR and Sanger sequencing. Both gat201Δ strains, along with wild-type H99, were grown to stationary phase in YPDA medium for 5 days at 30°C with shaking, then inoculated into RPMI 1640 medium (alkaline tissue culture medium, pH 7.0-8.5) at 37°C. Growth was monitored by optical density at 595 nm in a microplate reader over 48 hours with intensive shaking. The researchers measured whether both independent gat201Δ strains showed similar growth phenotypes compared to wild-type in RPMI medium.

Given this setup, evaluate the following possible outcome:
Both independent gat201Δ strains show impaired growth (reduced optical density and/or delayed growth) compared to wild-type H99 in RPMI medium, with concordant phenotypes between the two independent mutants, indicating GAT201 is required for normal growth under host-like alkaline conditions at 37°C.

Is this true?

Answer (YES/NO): NO